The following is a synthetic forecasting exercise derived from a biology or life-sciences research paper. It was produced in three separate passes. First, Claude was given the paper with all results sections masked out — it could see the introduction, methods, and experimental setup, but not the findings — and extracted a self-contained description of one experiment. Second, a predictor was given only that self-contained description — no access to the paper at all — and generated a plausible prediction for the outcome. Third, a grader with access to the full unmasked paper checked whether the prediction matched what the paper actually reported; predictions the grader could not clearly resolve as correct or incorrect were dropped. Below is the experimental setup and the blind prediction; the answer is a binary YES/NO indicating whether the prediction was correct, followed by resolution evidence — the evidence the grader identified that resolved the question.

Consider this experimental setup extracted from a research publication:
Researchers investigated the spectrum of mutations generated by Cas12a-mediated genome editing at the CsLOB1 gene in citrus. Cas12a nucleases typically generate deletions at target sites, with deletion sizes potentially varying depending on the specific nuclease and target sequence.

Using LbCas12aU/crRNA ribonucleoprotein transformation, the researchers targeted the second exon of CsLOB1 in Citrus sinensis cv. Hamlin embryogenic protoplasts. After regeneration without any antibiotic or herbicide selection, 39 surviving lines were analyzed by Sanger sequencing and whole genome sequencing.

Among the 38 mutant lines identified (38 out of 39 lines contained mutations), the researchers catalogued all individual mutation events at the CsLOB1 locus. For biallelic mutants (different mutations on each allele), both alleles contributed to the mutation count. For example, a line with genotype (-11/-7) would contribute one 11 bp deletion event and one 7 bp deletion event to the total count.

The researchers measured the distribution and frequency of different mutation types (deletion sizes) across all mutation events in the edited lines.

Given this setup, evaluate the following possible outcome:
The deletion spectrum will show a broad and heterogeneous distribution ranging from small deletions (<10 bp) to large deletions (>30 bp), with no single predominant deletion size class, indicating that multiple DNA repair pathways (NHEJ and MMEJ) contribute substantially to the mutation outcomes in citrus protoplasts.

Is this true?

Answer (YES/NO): NO